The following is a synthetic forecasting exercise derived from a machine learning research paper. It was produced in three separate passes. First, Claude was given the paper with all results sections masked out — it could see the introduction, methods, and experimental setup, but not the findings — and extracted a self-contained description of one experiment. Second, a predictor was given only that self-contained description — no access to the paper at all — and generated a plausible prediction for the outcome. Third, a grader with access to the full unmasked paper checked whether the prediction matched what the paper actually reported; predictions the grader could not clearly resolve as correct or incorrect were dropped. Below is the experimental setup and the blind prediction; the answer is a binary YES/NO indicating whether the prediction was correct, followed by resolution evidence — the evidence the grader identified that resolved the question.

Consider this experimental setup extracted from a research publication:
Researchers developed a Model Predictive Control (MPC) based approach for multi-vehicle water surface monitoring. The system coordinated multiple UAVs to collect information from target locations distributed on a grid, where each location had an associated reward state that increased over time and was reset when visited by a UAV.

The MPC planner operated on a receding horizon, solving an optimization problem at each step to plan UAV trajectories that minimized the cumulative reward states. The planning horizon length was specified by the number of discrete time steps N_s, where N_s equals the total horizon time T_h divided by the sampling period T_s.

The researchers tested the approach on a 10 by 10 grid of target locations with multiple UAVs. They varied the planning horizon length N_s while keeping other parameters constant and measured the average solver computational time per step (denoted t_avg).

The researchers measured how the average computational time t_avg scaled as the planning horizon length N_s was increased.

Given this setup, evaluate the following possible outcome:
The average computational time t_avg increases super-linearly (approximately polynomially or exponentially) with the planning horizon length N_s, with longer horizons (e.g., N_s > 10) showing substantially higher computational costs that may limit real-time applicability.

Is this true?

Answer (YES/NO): YES